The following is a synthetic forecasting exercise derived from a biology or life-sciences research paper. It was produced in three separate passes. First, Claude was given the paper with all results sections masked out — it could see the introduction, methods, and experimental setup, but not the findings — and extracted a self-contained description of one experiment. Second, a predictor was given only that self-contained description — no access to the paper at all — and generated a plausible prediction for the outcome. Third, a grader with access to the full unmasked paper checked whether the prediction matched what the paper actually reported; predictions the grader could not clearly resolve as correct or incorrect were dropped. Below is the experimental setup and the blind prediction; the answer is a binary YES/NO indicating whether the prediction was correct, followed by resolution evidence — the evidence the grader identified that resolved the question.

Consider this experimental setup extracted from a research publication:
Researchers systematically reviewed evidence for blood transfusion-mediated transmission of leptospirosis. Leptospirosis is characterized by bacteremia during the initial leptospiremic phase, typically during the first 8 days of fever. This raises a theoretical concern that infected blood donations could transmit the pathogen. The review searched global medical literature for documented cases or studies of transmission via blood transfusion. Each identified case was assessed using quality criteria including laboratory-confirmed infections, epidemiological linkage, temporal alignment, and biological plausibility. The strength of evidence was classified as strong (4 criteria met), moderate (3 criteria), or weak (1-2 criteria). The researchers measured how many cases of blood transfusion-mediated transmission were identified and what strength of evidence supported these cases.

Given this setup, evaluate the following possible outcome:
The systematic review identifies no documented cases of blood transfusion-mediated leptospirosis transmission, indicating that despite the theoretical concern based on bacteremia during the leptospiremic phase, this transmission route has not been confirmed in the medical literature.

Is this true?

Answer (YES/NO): NO